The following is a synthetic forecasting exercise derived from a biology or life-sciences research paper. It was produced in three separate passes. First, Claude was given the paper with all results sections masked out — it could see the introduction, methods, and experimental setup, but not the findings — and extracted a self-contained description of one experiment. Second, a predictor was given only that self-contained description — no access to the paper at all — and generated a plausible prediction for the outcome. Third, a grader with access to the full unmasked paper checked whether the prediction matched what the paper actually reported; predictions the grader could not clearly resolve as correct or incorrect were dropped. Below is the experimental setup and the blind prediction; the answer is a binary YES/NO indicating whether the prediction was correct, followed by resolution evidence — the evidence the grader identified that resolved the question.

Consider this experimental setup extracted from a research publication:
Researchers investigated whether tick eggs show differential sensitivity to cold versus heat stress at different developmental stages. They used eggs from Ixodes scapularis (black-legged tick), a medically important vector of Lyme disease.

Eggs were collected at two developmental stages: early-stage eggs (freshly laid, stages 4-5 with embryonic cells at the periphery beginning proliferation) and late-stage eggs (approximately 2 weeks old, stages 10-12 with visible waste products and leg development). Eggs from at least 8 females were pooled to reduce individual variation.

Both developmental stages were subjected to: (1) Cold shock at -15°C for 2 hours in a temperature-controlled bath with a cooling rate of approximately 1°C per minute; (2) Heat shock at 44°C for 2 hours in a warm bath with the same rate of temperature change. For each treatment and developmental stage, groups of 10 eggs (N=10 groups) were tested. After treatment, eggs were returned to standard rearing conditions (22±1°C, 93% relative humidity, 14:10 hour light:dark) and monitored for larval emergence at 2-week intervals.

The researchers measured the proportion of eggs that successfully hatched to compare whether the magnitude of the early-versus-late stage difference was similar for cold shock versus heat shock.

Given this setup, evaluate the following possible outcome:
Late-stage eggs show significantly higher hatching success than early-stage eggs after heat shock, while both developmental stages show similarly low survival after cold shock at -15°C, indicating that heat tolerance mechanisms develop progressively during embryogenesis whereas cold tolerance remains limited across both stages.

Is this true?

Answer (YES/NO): NO